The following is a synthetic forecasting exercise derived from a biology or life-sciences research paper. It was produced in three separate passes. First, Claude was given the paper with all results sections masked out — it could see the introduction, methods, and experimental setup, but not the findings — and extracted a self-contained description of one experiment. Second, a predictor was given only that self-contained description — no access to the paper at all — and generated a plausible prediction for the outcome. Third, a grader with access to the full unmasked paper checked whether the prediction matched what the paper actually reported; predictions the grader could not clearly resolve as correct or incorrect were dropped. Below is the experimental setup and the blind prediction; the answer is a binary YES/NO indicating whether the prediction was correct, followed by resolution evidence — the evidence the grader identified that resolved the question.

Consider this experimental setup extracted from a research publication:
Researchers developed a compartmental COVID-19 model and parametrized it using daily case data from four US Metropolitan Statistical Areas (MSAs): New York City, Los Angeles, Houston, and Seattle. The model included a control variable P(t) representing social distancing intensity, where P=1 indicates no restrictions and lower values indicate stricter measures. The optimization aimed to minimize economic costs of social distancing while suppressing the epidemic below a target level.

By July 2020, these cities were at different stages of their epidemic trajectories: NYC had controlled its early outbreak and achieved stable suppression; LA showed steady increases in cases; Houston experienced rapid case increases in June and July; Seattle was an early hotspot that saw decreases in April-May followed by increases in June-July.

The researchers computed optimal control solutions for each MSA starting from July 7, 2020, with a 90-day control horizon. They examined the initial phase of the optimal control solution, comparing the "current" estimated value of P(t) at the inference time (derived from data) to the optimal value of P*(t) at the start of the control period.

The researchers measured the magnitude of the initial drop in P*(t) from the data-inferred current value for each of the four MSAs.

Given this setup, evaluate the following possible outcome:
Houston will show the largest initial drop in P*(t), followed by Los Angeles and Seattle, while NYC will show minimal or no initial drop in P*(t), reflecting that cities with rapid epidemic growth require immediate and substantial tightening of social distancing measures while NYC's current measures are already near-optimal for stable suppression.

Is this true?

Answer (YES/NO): YES